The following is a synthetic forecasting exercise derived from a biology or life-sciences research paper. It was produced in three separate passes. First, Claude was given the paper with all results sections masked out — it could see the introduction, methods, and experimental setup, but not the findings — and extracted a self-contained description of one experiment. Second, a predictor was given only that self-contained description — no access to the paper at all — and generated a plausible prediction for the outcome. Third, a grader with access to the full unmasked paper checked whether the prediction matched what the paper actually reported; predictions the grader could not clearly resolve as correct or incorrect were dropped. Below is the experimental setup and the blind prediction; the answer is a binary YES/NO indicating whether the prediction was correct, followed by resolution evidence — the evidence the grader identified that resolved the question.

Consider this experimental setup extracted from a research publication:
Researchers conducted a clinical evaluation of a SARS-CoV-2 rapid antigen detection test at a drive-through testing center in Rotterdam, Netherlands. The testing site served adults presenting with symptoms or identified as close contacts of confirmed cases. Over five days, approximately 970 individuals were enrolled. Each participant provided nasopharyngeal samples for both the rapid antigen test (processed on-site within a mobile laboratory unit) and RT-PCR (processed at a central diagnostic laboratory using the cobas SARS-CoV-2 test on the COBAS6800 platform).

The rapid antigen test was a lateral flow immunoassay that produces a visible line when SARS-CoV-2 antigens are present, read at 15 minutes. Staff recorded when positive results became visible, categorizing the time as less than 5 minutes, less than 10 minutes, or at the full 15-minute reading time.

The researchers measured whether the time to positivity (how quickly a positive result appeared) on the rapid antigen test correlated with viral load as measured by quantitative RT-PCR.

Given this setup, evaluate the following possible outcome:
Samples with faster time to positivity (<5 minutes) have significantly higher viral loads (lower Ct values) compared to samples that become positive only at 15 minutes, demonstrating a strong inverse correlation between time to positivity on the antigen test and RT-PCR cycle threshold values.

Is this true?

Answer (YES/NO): YES